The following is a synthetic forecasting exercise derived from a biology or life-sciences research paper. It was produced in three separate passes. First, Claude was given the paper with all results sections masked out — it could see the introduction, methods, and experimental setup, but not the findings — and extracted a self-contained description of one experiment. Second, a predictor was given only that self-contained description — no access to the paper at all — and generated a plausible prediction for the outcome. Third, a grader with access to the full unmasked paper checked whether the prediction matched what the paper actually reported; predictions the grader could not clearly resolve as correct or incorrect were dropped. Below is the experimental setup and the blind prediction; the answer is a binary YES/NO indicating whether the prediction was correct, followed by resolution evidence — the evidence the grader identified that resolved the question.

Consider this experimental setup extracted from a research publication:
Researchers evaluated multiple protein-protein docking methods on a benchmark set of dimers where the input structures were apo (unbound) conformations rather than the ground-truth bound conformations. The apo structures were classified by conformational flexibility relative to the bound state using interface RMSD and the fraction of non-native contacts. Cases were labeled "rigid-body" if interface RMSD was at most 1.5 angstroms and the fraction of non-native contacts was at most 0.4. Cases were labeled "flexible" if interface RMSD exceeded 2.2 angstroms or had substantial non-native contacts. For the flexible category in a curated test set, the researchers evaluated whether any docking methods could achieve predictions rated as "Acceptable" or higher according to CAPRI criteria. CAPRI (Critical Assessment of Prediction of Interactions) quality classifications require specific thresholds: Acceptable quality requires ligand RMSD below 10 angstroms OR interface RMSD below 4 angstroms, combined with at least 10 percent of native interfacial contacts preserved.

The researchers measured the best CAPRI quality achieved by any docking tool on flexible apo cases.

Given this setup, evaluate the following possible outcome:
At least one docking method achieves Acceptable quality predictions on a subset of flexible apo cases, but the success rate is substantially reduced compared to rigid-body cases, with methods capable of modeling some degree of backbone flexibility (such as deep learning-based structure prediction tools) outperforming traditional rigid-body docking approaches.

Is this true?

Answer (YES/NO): NO